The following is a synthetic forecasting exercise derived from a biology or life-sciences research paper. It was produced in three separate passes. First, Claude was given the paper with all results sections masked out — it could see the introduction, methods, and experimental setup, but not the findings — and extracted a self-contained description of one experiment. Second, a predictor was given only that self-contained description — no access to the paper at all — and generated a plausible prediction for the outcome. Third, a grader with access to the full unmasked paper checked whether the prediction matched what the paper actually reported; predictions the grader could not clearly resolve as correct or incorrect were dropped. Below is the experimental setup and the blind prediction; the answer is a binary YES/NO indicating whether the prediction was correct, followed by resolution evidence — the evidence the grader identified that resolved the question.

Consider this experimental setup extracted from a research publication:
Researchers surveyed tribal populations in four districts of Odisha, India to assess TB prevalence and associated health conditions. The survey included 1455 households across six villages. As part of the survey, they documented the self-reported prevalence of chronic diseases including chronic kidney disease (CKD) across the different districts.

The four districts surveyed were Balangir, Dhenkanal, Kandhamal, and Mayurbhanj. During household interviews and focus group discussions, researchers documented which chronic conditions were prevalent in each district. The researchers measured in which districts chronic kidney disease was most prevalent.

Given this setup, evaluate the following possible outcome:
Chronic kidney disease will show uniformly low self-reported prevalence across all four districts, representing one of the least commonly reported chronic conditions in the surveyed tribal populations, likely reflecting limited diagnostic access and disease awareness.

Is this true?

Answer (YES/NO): NO